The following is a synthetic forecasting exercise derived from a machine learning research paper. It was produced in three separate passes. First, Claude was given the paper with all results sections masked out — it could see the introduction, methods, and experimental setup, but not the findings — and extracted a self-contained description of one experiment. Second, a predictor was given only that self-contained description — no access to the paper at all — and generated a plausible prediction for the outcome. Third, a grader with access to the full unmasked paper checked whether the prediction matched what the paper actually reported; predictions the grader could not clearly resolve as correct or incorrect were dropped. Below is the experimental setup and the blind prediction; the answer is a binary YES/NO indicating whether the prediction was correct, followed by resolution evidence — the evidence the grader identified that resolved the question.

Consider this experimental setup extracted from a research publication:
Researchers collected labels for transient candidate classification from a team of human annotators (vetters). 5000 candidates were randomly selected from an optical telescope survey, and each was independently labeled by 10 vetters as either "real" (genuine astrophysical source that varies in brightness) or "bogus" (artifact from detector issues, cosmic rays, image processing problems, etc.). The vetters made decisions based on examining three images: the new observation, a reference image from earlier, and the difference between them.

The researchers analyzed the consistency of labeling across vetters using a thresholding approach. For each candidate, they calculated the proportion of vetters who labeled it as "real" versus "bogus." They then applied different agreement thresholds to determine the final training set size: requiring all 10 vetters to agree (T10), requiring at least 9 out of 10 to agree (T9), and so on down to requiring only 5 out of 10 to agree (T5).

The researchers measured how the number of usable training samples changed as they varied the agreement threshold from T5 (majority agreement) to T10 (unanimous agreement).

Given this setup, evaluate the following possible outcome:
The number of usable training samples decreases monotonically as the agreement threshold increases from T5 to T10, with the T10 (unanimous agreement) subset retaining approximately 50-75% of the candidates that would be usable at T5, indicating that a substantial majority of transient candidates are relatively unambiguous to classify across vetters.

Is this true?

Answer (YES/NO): YES